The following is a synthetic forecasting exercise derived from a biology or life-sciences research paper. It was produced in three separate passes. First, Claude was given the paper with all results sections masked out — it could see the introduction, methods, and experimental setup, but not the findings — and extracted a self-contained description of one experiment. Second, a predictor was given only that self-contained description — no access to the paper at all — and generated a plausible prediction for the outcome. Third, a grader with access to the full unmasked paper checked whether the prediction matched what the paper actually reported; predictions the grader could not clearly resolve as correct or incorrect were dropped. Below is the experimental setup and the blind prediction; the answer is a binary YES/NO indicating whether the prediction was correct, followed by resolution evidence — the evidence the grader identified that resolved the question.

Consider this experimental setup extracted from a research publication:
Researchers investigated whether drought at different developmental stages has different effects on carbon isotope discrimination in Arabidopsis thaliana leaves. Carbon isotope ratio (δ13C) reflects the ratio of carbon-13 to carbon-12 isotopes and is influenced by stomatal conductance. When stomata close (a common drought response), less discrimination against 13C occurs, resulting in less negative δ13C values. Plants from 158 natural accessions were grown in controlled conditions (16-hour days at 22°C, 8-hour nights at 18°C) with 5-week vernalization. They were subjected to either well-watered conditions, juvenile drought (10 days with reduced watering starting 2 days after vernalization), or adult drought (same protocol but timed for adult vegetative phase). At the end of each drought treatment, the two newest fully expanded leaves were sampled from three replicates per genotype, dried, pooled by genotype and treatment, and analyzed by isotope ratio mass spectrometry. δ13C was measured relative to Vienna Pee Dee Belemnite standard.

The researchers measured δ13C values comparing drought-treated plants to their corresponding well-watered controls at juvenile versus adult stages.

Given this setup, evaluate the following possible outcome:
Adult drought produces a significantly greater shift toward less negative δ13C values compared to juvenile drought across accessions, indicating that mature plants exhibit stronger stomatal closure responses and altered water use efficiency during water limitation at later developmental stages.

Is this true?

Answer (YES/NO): YES